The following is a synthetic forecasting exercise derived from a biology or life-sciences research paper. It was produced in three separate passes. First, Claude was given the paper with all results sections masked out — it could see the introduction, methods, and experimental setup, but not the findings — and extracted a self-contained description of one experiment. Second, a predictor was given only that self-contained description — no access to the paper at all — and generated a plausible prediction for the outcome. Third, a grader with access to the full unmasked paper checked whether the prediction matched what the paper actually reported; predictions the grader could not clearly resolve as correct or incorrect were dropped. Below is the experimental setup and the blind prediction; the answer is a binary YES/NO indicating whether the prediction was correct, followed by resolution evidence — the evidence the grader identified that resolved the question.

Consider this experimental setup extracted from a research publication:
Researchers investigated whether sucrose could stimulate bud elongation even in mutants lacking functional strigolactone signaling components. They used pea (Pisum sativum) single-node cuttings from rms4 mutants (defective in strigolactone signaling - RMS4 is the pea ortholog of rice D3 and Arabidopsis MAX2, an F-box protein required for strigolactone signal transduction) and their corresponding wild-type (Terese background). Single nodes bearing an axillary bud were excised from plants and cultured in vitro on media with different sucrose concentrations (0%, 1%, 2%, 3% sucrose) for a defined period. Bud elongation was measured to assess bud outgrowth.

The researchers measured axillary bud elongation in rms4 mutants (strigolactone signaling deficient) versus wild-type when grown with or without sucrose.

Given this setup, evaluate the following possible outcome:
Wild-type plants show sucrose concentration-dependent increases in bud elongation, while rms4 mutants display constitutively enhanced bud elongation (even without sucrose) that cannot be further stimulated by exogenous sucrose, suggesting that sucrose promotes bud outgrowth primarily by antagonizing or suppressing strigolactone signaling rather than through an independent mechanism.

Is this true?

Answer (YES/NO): NO